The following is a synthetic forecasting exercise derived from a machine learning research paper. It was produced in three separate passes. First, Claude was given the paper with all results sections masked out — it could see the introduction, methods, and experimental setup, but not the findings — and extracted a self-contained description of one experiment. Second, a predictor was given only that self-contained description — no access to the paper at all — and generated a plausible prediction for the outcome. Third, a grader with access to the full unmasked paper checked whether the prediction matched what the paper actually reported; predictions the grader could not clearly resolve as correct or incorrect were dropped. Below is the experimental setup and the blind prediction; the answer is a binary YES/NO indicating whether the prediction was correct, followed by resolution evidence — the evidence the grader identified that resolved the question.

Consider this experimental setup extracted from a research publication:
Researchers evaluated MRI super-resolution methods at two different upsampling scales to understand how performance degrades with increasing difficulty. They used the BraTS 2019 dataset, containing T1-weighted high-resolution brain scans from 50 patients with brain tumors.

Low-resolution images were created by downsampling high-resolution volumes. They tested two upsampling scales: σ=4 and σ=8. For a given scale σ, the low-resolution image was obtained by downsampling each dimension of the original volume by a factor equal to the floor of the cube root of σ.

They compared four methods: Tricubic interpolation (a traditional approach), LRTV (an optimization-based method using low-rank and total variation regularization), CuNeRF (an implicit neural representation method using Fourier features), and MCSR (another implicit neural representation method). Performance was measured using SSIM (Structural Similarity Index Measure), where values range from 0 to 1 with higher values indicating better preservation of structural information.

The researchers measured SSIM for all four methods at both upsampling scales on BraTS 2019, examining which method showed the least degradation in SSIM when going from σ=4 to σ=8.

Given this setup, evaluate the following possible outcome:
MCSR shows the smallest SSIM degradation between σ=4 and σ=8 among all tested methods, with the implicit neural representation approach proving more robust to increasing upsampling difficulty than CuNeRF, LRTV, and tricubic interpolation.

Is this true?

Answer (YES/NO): NO